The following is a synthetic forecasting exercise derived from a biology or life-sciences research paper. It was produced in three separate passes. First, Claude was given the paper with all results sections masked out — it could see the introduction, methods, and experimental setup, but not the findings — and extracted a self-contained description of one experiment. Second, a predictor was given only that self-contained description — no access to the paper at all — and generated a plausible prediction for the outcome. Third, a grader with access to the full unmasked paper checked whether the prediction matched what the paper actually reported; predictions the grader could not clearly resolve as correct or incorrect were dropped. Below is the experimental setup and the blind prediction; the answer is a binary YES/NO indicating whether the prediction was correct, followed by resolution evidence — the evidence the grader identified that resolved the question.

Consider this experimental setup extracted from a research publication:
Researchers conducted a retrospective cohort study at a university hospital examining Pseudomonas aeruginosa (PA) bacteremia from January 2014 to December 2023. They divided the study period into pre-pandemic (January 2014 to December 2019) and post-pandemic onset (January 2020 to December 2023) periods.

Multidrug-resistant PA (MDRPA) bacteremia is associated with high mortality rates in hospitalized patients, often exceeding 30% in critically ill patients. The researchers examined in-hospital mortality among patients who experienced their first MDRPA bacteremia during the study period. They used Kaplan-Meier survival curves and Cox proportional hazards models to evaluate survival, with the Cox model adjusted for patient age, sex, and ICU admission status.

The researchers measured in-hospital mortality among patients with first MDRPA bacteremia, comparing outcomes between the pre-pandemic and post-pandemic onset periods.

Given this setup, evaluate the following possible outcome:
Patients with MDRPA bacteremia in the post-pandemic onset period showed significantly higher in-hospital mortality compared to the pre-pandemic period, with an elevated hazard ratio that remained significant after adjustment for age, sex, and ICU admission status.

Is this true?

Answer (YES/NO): NO